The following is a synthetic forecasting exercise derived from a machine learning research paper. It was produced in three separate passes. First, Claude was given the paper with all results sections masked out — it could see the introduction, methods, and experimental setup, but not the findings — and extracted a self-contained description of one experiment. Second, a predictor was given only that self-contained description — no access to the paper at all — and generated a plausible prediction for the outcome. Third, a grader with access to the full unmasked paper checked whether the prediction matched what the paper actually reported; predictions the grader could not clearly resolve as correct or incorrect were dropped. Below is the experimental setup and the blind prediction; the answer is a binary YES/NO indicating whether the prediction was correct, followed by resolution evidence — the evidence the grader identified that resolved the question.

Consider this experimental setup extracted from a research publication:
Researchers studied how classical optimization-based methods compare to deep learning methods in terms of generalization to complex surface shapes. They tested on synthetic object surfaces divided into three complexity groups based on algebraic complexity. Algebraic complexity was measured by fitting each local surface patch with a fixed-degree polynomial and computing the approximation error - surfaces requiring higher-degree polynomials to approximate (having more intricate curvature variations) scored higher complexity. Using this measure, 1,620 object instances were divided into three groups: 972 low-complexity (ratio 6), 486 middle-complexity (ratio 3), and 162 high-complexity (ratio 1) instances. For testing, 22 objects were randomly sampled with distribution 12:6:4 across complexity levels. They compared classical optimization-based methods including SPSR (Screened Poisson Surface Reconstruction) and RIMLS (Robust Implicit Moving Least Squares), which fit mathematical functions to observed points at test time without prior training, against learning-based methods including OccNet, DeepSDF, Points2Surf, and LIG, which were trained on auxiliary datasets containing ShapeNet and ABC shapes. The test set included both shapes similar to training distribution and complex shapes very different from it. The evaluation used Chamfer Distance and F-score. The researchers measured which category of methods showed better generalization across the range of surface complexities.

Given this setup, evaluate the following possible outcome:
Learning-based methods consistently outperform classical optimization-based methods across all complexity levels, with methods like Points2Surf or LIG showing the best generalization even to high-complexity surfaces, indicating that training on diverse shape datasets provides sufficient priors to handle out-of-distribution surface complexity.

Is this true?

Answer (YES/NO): NO